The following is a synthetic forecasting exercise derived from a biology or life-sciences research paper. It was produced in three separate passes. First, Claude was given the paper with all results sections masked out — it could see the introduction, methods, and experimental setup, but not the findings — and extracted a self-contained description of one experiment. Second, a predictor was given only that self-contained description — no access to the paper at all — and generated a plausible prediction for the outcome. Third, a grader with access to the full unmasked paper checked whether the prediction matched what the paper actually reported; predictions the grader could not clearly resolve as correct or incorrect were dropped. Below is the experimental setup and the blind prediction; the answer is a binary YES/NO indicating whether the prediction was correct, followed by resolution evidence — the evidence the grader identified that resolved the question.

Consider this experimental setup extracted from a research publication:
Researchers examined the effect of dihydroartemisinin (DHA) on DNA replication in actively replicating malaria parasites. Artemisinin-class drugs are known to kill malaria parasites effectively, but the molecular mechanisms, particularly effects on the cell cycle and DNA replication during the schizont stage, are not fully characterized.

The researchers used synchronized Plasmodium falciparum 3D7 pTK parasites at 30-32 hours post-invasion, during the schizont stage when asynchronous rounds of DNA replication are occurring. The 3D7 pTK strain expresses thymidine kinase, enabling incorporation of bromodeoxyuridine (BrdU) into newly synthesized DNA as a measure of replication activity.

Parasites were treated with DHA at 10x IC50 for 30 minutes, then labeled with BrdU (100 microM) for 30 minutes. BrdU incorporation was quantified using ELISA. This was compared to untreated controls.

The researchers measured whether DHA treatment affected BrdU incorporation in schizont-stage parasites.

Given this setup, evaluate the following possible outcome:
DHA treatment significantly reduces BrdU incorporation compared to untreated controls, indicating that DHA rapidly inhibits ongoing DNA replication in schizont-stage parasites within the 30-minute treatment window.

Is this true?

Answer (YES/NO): YES